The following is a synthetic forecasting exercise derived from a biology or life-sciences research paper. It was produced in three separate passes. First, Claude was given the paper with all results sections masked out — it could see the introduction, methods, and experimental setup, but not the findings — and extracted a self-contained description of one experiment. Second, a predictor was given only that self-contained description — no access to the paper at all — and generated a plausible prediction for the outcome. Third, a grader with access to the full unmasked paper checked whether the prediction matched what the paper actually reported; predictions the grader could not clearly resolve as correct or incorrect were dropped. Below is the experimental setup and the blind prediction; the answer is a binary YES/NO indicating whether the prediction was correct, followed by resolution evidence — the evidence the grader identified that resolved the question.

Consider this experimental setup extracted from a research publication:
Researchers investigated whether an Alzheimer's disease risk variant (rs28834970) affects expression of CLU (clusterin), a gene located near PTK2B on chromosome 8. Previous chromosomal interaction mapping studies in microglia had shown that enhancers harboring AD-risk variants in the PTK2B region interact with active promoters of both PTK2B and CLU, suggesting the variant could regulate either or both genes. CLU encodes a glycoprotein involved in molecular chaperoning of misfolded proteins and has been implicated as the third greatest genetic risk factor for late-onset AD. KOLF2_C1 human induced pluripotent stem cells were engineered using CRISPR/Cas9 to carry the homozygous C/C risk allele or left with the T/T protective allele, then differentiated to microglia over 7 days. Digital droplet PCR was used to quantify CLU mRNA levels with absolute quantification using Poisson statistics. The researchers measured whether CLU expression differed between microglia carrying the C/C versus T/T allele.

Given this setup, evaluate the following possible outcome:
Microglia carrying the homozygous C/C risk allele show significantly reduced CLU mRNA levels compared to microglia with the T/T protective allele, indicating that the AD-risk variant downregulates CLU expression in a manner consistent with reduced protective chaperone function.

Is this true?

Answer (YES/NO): NO